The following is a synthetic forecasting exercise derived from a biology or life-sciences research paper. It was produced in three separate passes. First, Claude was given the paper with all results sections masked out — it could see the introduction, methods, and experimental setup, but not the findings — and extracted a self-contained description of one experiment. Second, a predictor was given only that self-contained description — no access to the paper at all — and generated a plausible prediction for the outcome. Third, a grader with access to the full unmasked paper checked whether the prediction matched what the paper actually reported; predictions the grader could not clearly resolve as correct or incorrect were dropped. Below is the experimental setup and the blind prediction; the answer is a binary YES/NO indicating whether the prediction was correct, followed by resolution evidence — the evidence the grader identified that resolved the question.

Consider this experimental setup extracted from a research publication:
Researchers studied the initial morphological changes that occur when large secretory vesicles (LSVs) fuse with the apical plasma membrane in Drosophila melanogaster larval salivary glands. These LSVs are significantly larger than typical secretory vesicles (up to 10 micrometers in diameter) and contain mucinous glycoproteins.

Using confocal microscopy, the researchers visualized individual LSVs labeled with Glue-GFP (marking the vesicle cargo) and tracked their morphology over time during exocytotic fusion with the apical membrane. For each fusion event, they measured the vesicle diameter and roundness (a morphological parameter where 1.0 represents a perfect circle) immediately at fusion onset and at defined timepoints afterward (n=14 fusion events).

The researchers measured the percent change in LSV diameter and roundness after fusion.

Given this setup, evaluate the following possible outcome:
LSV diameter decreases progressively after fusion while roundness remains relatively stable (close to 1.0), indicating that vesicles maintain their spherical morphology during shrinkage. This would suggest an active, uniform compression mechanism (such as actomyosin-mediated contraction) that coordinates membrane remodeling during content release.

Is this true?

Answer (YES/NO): NO